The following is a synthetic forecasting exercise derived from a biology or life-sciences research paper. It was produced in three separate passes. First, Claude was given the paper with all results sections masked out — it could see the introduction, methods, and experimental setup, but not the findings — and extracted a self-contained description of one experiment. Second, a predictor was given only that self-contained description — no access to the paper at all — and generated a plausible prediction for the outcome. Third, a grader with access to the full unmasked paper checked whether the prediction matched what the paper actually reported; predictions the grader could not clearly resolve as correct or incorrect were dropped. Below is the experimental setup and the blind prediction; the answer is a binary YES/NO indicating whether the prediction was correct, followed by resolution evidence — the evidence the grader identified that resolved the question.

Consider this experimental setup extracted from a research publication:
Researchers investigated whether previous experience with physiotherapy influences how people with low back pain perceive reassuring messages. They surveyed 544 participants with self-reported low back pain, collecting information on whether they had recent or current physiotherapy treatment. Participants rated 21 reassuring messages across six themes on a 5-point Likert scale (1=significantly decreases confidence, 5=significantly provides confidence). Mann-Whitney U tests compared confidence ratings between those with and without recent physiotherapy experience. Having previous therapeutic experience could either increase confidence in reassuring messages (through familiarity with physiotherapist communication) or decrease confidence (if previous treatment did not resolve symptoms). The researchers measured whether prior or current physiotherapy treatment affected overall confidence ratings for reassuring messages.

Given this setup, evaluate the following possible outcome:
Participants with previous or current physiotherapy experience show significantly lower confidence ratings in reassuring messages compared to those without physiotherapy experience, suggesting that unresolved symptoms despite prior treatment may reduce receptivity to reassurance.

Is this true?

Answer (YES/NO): NO